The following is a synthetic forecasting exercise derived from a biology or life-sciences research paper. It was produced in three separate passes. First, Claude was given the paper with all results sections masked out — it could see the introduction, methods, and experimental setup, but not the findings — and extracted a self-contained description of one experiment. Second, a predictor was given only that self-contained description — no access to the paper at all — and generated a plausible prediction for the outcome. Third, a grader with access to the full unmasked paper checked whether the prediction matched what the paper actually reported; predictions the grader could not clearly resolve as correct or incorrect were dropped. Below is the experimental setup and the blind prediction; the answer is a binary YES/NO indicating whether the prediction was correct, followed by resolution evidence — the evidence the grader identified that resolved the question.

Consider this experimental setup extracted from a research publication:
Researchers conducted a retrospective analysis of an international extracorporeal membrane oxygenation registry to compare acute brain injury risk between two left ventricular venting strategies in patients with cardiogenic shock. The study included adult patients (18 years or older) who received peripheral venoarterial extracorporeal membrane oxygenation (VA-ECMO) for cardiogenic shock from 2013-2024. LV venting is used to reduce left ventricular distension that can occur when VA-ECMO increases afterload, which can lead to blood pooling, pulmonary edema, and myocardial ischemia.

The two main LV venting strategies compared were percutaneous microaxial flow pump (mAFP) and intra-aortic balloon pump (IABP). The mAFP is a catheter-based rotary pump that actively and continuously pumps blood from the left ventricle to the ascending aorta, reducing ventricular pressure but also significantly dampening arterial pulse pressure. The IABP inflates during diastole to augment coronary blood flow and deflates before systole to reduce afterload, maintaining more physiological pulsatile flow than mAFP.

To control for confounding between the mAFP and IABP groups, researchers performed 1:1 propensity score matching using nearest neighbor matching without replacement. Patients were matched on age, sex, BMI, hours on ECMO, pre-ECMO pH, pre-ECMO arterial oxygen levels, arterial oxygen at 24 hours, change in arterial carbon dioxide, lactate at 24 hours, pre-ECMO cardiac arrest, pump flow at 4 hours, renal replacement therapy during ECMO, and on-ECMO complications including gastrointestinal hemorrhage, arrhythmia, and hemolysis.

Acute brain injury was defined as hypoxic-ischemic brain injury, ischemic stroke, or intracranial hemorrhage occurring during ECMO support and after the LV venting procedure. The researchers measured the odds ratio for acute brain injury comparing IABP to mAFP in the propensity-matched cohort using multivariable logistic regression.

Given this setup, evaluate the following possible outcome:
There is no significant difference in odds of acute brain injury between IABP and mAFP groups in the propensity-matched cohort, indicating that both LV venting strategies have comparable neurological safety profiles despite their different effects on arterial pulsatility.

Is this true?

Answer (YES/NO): YES